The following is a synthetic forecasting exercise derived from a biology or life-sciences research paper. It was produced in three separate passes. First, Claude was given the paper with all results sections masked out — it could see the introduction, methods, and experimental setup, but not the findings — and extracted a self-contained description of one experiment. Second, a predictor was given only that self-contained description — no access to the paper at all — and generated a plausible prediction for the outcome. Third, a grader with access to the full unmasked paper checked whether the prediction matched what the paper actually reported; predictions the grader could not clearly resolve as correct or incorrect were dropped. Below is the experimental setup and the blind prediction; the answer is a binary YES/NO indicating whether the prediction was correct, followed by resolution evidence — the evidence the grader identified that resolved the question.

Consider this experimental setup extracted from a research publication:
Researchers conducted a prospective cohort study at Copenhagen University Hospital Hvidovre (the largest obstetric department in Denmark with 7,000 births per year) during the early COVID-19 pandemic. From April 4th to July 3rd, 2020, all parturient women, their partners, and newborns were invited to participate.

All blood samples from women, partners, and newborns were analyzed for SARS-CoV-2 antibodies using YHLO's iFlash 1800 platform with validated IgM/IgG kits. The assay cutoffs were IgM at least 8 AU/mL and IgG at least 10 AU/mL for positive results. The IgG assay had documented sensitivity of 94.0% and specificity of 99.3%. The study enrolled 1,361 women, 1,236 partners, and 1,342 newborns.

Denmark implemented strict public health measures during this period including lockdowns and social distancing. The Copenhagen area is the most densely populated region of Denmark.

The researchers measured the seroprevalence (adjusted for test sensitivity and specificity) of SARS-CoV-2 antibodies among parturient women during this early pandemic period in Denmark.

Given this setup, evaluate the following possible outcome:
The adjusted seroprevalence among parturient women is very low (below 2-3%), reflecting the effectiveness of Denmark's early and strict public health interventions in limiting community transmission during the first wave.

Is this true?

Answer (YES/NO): NO